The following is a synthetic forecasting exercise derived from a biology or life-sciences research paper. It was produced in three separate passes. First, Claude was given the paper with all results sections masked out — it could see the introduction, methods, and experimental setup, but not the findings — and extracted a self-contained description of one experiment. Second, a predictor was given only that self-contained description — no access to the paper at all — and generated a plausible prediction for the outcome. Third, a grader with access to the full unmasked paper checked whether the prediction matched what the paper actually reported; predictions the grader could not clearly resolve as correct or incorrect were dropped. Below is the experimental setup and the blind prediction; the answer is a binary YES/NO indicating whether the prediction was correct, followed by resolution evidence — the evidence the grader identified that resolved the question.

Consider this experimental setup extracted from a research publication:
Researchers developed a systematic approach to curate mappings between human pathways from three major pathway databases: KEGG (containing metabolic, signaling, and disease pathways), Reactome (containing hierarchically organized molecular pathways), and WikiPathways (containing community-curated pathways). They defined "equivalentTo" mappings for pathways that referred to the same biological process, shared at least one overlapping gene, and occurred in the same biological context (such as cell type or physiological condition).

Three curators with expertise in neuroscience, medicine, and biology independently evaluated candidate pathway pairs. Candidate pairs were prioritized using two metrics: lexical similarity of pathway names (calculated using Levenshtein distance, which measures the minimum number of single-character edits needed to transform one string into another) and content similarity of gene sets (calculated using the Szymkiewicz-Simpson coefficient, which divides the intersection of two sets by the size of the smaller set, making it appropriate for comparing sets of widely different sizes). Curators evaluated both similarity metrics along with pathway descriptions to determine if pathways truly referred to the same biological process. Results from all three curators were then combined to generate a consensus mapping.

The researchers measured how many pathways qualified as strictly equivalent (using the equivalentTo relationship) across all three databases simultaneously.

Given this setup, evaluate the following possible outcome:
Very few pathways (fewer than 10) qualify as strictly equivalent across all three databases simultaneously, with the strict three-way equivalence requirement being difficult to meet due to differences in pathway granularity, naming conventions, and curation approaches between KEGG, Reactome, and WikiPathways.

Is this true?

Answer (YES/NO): NO